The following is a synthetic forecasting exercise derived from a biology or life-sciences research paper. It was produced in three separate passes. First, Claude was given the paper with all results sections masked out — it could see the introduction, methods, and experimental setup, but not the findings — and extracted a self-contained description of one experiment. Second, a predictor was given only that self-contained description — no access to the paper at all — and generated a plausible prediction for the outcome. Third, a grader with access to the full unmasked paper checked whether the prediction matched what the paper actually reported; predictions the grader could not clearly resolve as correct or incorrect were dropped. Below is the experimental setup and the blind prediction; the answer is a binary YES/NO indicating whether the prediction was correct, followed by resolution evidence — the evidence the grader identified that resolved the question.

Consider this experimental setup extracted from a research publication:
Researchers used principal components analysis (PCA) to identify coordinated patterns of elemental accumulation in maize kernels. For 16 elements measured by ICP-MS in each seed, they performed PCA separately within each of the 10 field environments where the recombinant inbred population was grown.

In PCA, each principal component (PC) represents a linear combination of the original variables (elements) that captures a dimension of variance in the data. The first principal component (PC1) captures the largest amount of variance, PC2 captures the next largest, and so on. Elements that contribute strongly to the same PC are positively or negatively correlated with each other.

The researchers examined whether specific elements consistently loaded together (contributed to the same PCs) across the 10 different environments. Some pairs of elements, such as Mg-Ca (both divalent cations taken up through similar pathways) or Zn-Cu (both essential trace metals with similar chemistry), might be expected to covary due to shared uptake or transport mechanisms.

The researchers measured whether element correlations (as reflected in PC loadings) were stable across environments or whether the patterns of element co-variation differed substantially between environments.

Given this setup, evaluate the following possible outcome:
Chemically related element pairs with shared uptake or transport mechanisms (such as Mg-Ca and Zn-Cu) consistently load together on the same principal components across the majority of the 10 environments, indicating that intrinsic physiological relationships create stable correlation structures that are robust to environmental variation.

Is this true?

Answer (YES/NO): NO